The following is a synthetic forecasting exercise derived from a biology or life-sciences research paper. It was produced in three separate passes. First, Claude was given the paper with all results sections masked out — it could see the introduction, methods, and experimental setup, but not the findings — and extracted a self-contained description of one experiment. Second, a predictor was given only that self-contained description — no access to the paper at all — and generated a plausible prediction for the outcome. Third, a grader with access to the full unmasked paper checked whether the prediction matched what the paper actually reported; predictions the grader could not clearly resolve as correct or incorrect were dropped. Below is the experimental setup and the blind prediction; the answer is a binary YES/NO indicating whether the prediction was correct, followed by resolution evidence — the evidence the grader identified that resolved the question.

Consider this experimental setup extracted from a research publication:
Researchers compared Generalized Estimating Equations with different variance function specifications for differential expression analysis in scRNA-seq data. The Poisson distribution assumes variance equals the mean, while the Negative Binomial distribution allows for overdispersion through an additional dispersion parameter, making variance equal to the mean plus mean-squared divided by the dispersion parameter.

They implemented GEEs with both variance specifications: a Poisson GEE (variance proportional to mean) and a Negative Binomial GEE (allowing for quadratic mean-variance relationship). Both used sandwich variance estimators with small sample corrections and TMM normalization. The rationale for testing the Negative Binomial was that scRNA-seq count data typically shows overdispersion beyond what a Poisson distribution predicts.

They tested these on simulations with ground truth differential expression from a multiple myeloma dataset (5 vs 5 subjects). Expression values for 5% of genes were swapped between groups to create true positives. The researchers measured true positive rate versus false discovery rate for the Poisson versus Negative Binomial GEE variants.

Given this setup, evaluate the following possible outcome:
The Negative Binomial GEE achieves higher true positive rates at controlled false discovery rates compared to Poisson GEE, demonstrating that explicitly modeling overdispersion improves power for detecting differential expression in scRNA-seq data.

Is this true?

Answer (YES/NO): NO